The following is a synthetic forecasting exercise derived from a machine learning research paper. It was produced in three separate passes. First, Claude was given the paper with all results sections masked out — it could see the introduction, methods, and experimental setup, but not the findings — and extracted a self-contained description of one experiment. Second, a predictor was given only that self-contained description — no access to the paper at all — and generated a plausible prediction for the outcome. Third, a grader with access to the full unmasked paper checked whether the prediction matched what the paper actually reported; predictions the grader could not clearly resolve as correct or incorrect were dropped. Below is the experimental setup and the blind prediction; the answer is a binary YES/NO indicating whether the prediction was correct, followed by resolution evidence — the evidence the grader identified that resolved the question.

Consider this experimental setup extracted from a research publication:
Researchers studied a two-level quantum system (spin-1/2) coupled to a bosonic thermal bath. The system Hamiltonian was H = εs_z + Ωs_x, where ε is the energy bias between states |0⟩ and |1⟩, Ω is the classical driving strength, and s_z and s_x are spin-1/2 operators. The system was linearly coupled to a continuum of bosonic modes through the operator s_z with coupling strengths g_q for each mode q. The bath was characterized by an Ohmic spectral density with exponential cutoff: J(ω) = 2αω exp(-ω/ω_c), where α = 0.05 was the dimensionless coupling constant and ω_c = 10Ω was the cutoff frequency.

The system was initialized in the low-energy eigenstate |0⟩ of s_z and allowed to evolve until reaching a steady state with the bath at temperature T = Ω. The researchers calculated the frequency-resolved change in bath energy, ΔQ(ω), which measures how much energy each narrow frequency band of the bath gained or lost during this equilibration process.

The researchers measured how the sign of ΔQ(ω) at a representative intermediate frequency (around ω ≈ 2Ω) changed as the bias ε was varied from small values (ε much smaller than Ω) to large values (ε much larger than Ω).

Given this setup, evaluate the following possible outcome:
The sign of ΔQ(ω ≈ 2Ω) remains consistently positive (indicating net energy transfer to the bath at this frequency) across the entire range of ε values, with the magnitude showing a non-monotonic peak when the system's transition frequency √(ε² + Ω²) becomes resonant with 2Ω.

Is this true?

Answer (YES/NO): NO